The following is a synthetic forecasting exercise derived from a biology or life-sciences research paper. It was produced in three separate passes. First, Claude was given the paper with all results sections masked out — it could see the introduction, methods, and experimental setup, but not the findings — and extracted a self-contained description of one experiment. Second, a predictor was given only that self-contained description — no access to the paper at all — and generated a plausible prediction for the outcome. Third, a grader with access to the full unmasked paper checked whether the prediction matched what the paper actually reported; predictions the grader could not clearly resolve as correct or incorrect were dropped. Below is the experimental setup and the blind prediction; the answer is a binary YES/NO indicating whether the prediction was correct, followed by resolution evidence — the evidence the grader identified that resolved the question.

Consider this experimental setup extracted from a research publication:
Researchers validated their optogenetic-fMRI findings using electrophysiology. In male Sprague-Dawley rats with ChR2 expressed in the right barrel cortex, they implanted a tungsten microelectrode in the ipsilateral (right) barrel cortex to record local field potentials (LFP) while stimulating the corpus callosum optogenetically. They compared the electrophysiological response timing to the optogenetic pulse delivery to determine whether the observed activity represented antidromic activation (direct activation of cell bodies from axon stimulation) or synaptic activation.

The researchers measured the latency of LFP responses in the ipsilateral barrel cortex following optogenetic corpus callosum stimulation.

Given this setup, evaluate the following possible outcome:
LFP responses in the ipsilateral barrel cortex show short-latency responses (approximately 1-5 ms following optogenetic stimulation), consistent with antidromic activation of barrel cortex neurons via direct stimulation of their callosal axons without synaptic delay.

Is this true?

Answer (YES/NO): NO